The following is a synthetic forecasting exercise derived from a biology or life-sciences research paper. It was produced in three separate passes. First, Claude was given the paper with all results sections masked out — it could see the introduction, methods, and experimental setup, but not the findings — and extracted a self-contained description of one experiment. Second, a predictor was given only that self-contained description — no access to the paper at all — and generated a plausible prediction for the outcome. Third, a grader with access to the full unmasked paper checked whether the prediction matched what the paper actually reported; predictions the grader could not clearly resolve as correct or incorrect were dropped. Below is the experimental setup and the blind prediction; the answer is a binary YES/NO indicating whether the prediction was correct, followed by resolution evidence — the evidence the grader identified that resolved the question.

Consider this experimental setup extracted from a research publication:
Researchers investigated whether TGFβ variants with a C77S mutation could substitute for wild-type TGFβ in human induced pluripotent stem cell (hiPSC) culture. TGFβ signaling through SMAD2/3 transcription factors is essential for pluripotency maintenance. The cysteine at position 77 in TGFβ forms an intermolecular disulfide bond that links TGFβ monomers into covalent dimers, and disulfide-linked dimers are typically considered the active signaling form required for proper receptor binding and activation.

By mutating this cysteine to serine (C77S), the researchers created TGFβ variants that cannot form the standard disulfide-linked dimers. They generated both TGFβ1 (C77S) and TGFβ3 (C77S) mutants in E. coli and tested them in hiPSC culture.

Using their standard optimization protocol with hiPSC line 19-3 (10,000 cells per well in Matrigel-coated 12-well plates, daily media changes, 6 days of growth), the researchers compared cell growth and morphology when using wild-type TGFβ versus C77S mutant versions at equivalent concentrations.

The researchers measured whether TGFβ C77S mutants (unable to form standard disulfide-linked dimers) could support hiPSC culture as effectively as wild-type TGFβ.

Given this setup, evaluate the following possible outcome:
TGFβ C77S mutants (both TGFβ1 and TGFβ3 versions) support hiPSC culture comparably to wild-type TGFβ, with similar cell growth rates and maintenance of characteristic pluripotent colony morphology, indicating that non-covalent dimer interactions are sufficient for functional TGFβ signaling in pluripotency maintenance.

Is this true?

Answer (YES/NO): NO